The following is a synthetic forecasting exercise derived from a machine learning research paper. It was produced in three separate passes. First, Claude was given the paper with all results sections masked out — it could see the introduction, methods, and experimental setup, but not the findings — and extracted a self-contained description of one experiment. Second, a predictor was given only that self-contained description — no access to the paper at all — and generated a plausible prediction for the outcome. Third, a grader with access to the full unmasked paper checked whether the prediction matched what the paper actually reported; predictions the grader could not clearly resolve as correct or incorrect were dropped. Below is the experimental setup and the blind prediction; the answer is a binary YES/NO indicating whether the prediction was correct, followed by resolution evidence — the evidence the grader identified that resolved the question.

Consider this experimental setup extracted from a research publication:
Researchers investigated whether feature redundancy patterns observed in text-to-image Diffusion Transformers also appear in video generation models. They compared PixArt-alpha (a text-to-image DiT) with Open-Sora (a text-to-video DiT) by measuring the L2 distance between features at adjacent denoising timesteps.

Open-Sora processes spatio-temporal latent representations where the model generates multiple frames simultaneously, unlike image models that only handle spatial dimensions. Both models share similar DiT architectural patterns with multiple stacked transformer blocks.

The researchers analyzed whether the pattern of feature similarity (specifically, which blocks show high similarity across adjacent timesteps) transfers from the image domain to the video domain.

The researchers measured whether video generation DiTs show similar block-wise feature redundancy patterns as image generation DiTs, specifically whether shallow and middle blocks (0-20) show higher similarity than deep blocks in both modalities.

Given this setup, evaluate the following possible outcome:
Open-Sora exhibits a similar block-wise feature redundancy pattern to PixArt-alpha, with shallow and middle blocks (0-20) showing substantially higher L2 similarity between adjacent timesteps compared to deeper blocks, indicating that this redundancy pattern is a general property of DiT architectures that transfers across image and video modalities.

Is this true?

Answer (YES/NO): YES